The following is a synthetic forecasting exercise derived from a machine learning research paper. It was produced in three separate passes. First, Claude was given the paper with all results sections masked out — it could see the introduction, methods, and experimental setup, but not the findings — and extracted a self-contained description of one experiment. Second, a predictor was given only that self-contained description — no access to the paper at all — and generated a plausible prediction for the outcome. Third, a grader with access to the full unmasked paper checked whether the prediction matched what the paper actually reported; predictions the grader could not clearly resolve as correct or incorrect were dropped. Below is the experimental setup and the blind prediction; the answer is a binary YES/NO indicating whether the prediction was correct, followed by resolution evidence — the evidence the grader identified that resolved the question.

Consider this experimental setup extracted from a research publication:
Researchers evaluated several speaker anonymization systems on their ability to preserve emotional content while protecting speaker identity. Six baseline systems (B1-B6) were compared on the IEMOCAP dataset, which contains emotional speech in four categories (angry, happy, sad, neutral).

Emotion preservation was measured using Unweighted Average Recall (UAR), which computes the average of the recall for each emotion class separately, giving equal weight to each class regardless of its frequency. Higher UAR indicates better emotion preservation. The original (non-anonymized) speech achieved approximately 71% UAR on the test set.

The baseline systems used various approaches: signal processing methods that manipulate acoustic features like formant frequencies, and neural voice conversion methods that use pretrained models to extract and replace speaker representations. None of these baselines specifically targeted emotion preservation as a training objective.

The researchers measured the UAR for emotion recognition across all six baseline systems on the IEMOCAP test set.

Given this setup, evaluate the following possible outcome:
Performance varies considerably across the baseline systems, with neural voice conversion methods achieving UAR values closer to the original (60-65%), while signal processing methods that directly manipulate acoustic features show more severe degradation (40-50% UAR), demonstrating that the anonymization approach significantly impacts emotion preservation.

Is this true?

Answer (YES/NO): NO